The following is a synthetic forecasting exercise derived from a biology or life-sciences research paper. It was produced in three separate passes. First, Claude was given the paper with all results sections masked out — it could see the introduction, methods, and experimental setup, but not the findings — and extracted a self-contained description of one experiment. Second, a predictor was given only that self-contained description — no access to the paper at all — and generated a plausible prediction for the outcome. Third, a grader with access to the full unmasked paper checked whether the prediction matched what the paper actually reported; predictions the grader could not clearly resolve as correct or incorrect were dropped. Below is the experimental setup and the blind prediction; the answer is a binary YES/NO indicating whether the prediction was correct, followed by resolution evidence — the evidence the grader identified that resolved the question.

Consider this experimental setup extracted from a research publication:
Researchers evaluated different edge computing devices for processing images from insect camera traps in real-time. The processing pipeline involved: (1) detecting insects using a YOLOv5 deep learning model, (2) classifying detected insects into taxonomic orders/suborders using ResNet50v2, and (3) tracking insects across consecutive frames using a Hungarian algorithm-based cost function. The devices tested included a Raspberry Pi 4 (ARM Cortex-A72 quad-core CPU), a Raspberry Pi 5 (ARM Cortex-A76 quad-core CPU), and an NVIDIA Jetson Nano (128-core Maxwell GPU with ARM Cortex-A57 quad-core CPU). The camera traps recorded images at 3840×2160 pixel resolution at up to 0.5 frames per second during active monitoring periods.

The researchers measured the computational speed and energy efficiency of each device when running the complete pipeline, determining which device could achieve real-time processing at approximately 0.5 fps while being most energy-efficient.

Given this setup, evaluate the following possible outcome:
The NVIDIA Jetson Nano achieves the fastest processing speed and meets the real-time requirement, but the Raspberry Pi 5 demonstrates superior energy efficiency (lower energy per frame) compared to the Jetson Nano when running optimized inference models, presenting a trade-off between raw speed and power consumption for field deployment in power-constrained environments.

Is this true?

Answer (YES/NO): NO